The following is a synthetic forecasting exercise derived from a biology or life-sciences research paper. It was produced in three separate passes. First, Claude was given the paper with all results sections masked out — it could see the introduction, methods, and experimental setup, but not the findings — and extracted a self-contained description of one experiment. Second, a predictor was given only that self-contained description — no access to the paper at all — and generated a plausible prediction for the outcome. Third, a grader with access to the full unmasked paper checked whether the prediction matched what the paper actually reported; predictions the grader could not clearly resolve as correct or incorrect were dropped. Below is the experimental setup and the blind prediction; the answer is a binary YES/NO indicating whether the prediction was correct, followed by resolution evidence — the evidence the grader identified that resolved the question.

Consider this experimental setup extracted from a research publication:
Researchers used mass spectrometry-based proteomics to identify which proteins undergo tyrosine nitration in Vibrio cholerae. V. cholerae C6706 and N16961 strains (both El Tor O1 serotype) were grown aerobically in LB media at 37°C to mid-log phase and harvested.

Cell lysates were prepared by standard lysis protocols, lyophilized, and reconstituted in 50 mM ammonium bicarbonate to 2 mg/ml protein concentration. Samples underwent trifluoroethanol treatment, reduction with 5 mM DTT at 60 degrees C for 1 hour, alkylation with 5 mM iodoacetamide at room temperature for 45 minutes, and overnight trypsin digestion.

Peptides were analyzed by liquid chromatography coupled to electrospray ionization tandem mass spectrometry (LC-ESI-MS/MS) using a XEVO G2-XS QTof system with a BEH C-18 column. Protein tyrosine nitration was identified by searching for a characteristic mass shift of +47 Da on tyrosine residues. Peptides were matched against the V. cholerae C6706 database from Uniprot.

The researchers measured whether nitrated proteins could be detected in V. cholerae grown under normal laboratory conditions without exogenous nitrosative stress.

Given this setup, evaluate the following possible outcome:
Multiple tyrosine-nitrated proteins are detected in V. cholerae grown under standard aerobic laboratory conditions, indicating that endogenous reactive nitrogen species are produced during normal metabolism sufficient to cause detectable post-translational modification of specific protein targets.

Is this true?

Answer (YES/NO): YES